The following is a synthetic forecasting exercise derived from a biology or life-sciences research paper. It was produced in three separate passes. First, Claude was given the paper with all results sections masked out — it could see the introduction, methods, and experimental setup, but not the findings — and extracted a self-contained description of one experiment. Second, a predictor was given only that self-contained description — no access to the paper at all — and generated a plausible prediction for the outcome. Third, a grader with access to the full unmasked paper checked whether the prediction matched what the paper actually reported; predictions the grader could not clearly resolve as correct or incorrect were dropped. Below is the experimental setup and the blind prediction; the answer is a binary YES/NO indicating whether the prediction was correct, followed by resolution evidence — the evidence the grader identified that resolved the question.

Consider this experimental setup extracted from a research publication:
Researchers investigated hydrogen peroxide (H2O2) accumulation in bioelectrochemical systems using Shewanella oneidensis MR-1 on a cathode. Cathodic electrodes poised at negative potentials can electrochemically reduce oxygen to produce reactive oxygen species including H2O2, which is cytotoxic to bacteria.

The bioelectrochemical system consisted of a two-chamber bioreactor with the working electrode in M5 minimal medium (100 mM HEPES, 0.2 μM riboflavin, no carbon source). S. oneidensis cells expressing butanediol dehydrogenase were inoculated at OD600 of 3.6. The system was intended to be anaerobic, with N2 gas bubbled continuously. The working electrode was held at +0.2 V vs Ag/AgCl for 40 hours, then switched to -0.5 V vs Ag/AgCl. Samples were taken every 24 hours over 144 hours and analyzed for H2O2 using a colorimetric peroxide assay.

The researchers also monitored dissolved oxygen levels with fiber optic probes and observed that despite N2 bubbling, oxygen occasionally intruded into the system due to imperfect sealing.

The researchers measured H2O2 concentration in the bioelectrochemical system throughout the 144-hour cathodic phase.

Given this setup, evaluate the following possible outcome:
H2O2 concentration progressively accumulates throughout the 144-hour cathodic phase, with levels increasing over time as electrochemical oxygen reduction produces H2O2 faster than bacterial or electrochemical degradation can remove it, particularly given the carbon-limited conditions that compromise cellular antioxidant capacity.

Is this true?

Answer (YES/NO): NO